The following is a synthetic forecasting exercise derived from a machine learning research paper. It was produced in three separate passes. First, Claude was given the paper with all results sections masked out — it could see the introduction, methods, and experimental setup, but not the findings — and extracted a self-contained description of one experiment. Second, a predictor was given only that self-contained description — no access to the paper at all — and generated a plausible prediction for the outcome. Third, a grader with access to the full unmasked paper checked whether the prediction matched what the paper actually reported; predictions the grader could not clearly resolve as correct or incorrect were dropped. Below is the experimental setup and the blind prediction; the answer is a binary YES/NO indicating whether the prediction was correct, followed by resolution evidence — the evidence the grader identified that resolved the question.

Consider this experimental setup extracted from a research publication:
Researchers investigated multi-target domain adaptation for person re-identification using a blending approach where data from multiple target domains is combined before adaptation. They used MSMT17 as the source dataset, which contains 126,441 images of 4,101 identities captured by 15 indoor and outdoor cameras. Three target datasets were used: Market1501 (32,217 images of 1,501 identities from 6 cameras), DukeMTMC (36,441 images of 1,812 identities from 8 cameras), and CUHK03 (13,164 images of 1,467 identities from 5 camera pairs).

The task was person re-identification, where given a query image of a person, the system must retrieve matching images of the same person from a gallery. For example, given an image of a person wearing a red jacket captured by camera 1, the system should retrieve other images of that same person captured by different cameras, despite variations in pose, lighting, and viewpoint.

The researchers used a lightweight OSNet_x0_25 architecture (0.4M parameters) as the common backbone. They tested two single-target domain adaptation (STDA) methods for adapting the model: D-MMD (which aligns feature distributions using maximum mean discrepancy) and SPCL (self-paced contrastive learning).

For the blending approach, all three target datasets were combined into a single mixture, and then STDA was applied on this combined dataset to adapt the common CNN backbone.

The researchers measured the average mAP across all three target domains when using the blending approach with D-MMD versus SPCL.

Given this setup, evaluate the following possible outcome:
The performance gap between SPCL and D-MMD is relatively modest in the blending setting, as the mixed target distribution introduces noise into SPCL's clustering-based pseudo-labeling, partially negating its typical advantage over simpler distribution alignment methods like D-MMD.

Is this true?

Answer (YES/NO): NO